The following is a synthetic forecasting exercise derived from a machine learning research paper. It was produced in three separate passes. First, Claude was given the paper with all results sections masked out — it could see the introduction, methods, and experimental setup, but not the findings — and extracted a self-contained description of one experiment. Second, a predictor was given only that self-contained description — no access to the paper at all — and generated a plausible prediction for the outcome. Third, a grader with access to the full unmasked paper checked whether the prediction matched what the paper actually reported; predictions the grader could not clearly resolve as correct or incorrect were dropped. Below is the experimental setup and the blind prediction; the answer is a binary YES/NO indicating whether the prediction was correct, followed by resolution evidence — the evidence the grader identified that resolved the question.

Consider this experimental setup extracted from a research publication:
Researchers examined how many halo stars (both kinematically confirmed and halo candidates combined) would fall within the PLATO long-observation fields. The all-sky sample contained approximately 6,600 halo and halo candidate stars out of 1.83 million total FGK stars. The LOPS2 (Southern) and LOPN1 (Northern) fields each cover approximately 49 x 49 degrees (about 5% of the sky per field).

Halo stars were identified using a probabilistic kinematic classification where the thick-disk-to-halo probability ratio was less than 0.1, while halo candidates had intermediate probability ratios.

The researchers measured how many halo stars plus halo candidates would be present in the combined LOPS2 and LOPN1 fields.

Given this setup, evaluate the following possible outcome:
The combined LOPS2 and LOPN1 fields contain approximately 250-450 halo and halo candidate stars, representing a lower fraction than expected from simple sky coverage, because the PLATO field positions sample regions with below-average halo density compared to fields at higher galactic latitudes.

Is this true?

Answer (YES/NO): NO